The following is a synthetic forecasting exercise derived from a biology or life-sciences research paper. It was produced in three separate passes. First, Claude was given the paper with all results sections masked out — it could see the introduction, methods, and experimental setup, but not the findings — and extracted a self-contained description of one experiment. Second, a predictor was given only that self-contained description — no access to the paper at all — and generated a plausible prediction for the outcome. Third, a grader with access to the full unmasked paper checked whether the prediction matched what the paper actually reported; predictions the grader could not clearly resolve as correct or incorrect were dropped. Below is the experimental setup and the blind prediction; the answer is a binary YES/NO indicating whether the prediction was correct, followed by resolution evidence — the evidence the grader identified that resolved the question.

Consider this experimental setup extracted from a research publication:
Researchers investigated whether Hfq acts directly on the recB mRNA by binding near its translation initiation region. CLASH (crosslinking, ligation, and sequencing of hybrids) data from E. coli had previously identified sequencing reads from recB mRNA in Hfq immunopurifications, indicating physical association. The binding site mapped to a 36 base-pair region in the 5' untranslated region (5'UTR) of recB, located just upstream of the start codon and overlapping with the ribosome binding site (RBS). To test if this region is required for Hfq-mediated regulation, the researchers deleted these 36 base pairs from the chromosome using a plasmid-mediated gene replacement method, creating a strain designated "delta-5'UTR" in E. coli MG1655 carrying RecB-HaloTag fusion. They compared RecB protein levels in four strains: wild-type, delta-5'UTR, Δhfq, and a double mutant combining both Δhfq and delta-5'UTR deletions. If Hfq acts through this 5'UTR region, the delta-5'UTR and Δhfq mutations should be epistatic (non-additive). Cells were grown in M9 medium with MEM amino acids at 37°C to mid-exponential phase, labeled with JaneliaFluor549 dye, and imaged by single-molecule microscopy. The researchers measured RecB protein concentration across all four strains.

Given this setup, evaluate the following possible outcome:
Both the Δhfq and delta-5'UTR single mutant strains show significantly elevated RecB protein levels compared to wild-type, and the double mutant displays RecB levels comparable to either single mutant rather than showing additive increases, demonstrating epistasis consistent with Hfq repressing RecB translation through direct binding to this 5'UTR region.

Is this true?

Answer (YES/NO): NO